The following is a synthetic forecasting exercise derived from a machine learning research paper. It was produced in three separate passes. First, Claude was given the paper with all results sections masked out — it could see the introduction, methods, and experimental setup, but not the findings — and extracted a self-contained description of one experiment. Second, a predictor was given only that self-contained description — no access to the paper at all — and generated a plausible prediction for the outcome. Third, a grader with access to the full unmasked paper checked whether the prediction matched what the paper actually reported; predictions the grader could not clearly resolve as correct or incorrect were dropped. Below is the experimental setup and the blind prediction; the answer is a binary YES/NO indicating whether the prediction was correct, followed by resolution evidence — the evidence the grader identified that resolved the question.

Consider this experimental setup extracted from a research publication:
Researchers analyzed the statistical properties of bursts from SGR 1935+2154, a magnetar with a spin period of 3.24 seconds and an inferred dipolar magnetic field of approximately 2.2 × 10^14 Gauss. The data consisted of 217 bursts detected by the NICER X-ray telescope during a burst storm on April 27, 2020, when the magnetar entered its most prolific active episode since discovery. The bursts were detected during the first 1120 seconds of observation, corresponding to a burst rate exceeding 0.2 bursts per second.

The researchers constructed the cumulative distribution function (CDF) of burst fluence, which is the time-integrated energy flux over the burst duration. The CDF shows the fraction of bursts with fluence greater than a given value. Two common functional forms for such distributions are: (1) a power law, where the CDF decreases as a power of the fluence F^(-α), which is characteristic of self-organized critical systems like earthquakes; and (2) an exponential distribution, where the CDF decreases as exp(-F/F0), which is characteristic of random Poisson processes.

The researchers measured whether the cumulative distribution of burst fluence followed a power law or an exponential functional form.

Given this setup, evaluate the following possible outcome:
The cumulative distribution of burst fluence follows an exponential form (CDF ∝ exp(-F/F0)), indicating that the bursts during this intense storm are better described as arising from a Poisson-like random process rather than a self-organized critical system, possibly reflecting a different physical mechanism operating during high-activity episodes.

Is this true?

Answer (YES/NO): NO